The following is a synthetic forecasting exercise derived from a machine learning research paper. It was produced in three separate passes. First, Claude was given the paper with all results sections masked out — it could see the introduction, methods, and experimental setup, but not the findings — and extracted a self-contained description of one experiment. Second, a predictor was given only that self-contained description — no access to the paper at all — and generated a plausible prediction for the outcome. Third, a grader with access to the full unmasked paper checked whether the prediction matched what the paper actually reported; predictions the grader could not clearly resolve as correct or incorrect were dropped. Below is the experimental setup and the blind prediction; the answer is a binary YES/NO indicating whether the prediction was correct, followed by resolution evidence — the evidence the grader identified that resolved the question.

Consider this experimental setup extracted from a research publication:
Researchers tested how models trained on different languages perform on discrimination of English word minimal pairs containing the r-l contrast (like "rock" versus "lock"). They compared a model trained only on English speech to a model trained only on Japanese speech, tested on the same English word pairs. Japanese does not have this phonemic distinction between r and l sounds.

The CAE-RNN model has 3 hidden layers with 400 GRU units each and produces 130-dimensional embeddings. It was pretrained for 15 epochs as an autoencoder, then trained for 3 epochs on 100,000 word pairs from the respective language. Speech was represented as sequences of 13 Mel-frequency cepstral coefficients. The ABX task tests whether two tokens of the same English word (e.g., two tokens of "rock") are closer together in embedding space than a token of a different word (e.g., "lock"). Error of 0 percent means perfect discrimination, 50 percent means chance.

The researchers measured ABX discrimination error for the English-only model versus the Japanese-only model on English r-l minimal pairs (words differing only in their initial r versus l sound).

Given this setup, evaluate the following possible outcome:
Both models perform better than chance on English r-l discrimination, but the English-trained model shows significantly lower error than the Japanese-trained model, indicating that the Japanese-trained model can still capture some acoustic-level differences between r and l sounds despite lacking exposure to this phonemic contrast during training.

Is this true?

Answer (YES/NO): YES